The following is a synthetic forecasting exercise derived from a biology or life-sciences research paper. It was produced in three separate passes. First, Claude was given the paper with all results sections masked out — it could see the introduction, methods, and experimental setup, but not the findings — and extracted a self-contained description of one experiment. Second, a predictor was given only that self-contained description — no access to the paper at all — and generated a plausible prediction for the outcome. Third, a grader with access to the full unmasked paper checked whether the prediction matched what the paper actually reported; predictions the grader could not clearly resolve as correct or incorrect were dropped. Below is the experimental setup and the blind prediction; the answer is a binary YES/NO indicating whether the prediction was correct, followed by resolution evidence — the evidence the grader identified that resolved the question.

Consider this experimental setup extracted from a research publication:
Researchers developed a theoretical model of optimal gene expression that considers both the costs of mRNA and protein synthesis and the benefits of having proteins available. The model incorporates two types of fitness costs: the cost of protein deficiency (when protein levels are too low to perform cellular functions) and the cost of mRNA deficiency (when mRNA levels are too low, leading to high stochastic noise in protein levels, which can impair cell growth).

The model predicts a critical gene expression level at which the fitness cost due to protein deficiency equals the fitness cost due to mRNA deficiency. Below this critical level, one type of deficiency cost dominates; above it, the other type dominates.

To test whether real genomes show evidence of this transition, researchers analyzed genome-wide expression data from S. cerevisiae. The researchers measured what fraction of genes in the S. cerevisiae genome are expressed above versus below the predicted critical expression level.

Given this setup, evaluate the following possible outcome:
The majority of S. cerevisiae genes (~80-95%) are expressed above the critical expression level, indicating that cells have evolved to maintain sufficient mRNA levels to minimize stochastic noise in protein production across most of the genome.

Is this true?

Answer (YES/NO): NO